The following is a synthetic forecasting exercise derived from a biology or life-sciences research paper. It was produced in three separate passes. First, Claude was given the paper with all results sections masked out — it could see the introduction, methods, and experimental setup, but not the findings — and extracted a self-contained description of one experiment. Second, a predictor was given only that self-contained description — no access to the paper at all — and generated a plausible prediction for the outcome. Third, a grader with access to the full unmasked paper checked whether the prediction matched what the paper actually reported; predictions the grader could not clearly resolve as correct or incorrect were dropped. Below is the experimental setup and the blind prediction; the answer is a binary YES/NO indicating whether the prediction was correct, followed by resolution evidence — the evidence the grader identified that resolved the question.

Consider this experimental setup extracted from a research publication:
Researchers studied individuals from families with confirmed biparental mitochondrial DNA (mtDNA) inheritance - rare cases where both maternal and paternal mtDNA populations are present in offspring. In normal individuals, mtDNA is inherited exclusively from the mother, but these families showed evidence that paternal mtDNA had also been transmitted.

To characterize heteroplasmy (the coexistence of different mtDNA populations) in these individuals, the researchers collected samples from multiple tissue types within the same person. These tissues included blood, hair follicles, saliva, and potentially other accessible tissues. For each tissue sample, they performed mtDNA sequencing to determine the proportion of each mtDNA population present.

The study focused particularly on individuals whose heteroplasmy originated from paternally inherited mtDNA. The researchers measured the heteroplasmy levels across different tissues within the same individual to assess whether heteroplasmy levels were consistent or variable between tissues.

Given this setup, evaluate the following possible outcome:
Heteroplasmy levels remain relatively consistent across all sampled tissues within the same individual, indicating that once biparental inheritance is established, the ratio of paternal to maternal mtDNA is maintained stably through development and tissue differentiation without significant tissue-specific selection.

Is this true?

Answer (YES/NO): NO